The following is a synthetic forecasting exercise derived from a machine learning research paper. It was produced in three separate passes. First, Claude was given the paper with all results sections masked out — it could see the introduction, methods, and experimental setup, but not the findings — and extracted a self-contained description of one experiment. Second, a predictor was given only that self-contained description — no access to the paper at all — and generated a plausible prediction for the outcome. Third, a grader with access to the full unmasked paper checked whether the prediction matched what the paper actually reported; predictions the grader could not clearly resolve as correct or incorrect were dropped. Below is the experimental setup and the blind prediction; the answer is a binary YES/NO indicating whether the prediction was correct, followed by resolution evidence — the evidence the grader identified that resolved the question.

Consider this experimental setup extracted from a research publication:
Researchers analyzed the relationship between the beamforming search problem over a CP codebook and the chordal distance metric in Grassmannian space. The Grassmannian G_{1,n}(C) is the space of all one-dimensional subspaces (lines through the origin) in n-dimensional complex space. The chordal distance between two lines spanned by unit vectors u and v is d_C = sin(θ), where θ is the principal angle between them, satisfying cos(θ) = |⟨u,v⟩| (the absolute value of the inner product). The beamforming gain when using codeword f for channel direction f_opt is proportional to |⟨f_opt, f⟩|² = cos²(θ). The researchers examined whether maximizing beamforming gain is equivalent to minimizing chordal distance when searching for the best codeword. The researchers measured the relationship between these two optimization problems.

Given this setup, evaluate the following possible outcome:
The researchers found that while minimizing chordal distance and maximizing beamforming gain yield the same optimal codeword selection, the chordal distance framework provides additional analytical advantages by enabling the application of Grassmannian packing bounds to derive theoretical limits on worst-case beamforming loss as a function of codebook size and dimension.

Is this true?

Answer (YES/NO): NO